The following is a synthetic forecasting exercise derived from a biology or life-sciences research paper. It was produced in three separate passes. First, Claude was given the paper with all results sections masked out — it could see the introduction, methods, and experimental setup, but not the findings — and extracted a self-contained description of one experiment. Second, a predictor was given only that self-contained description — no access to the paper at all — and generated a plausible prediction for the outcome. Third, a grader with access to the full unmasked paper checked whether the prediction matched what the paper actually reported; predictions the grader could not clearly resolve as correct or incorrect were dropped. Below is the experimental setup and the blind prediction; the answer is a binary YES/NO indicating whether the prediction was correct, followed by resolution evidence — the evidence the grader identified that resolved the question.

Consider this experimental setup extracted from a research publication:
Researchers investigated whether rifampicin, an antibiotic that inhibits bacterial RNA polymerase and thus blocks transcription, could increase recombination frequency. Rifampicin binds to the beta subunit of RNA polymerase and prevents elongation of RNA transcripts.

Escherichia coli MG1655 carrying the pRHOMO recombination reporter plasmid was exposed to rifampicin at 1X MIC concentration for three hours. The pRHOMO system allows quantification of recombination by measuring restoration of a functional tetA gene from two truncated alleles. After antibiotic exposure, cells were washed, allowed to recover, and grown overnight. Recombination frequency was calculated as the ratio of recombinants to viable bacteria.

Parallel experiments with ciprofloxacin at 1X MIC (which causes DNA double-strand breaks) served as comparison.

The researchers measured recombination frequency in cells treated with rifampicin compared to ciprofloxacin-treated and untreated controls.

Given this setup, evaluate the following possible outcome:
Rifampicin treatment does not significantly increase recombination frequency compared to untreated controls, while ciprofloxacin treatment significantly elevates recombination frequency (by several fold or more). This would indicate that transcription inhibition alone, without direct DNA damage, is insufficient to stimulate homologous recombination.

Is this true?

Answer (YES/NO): YES